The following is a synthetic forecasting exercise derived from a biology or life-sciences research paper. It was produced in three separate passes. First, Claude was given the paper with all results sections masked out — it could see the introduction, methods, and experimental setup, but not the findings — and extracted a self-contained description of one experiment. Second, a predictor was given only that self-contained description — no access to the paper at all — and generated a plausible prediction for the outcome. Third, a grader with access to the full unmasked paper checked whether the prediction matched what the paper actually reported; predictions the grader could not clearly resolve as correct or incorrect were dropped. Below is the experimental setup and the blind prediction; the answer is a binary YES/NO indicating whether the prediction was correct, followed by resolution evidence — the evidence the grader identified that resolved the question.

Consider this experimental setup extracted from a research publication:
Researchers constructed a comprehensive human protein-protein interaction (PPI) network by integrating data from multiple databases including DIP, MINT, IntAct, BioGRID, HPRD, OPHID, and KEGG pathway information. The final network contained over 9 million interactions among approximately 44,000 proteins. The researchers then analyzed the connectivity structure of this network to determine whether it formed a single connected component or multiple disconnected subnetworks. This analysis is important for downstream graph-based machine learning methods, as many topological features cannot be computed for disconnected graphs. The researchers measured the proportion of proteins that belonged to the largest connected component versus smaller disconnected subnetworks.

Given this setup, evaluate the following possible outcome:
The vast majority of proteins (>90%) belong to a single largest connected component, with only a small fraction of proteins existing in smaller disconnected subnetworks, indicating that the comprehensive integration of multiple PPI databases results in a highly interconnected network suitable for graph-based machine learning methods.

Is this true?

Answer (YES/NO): YES